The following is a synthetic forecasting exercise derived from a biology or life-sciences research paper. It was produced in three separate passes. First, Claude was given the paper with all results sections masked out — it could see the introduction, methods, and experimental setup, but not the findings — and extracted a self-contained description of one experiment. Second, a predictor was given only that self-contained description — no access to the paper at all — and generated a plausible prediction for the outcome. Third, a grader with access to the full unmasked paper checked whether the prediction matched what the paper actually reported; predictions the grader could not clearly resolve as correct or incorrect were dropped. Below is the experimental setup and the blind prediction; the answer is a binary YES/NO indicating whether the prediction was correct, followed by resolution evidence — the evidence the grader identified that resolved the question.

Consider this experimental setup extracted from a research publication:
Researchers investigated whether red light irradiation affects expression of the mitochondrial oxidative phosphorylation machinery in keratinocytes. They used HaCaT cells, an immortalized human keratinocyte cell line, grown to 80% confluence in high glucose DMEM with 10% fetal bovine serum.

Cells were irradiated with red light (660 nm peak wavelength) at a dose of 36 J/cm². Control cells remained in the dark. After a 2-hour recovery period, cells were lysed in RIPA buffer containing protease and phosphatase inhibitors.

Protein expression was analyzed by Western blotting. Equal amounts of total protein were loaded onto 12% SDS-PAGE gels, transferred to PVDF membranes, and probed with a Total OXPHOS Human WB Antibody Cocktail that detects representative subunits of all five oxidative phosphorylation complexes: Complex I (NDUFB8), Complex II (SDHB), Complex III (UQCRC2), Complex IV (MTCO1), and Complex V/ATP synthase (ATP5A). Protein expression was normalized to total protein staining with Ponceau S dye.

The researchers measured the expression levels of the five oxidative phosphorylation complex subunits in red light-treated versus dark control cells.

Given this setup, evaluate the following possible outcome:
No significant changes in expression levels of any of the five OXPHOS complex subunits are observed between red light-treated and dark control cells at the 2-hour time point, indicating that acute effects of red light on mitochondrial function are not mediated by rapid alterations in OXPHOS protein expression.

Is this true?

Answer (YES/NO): YES